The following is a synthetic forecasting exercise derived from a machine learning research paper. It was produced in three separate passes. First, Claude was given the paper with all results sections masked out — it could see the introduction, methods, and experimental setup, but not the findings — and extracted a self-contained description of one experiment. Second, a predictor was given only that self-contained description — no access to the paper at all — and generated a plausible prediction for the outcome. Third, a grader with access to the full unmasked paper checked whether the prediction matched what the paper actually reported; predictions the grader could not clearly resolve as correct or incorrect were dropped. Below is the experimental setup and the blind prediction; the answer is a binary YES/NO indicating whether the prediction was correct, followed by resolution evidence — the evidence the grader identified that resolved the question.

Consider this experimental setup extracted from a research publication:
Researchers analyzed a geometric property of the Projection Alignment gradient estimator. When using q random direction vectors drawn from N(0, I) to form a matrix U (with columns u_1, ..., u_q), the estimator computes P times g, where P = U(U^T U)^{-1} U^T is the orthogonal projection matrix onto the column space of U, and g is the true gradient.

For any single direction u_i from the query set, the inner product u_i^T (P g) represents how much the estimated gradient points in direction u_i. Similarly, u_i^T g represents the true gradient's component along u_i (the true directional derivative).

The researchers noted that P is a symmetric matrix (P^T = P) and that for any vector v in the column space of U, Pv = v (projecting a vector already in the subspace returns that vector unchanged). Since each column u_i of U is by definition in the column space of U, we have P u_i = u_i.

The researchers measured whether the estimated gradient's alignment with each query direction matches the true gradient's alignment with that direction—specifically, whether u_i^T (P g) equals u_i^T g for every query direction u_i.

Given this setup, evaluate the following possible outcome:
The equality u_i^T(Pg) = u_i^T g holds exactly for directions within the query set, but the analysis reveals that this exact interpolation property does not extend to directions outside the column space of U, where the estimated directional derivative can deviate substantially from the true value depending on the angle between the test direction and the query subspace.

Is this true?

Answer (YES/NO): NO